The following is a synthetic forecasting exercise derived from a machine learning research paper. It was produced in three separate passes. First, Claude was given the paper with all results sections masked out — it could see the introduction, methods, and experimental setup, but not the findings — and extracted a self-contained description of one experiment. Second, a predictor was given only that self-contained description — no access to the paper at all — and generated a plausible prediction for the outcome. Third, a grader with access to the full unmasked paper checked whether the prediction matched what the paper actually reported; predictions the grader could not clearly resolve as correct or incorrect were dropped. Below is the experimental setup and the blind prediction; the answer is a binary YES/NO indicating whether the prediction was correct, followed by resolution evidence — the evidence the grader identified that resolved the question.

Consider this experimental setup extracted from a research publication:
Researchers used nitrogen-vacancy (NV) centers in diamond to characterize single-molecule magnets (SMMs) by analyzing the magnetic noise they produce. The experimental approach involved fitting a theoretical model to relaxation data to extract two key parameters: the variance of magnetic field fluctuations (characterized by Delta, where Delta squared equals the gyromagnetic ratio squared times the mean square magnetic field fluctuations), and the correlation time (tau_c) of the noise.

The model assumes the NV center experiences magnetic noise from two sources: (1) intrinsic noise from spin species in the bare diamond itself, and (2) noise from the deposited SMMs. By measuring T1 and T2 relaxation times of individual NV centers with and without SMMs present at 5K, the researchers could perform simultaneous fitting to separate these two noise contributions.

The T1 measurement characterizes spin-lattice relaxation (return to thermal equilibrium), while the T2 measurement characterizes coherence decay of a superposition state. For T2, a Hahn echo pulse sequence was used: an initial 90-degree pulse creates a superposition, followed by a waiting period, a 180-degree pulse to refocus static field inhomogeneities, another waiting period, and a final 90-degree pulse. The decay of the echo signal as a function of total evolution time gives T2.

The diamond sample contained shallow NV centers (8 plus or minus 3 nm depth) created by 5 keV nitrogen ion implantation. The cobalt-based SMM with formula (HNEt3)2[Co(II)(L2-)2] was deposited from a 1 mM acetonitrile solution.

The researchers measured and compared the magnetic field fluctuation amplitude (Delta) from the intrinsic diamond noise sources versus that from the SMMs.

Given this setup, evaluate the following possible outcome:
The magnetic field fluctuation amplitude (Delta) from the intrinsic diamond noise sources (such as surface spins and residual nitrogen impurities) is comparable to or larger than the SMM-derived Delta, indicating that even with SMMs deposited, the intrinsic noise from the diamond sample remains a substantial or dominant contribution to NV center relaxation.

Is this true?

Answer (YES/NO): NO